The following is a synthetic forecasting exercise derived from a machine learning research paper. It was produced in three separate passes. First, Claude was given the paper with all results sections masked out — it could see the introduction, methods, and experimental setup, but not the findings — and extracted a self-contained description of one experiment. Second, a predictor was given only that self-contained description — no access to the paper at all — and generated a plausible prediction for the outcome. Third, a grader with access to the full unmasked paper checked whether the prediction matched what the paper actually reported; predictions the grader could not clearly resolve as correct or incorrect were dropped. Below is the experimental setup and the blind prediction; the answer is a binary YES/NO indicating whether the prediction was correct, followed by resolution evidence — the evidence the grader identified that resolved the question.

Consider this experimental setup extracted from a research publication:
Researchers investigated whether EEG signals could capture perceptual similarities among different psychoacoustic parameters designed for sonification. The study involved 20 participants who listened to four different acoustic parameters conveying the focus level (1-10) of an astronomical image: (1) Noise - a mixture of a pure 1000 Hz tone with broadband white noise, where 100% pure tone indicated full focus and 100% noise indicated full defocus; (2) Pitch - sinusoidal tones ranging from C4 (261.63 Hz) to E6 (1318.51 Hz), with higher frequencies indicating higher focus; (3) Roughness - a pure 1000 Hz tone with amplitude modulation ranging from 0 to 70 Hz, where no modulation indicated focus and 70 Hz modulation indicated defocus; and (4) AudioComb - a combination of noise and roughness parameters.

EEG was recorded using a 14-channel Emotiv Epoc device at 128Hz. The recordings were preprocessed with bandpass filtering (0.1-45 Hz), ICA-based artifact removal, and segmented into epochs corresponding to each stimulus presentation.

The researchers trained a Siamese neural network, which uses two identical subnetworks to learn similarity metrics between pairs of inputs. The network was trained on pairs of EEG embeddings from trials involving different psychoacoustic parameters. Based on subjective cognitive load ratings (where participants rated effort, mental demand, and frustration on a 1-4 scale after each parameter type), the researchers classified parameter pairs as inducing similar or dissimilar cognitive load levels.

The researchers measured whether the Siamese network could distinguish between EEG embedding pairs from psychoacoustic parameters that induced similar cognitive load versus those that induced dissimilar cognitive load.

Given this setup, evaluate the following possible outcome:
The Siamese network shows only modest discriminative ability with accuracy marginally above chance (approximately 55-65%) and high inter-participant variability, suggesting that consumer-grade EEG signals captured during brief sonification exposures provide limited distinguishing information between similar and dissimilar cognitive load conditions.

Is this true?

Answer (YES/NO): NO